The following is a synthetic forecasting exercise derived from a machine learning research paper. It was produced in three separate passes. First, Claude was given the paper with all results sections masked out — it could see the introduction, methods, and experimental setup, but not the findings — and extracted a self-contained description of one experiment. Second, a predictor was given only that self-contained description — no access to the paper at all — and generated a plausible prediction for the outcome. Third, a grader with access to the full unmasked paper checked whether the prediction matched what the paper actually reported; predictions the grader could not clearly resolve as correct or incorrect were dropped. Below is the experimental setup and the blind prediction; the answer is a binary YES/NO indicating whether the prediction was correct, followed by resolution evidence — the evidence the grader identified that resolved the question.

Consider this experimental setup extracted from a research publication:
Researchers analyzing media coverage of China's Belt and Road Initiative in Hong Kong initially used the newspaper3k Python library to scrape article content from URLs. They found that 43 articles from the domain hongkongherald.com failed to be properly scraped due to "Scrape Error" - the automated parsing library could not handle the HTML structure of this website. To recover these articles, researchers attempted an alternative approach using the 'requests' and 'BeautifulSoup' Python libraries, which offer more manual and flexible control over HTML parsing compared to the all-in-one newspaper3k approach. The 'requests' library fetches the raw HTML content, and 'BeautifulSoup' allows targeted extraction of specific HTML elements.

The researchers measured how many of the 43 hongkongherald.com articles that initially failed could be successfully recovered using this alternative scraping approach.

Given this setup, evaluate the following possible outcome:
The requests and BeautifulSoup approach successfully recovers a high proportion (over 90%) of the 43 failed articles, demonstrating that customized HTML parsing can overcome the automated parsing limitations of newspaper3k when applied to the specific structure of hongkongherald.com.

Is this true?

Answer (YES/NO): YES